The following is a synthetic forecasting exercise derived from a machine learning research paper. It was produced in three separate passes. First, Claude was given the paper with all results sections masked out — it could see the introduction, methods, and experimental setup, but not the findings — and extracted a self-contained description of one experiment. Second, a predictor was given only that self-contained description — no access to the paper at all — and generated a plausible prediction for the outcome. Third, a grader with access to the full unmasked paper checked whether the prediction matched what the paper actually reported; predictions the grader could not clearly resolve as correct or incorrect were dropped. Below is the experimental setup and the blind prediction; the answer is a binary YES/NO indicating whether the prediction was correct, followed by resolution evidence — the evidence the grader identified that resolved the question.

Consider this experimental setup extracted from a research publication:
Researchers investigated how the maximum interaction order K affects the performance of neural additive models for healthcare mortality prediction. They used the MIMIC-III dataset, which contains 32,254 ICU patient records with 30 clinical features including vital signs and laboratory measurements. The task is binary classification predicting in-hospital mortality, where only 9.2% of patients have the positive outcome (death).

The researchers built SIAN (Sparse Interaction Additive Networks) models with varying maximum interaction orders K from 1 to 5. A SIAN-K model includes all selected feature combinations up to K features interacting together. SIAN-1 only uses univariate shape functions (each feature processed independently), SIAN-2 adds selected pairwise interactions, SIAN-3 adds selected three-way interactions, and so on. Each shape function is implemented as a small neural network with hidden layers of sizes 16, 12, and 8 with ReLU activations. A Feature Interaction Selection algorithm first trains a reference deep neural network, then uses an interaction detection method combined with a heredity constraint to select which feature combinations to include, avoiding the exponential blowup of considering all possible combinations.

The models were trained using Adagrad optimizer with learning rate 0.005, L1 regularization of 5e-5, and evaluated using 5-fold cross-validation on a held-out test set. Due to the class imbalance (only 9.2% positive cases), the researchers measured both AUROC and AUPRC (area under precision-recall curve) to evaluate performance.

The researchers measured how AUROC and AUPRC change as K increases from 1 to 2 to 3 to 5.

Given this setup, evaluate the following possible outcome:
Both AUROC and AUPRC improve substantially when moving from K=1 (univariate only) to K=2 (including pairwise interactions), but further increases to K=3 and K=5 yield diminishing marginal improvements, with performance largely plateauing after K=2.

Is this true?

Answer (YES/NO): YES